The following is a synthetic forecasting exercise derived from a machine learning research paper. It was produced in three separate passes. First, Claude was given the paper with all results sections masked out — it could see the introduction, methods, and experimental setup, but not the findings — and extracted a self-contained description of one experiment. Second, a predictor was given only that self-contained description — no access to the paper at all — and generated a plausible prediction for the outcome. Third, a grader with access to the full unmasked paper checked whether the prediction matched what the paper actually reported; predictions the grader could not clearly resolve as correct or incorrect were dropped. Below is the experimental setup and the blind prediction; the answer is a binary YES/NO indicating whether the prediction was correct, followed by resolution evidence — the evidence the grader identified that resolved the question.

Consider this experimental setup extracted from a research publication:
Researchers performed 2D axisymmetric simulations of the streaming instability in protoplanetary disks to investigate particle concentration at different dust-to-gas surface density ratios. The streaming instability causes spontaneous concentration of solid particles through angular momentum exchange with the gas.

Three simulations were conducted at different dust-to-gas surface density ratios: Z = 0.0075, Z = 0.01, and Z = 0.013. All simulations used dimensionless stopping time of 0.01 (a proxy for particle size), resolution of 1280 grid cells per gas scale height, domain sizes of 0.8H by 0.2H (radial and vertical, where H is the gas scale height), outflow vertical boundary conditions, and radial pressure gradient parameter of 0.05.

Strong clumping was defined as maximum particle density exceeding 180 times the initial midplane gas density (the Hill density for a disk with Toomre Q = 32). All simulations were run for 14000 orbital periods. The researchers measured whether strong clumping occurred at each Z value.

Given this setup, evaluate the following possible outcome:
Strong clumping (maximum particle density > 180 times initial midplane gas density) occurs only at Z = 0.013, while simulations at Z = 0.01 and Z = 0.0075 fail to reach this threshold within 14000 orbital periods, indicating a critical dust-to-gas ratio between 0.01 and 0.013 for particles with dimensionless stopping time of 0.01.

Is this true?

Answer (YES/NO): NO